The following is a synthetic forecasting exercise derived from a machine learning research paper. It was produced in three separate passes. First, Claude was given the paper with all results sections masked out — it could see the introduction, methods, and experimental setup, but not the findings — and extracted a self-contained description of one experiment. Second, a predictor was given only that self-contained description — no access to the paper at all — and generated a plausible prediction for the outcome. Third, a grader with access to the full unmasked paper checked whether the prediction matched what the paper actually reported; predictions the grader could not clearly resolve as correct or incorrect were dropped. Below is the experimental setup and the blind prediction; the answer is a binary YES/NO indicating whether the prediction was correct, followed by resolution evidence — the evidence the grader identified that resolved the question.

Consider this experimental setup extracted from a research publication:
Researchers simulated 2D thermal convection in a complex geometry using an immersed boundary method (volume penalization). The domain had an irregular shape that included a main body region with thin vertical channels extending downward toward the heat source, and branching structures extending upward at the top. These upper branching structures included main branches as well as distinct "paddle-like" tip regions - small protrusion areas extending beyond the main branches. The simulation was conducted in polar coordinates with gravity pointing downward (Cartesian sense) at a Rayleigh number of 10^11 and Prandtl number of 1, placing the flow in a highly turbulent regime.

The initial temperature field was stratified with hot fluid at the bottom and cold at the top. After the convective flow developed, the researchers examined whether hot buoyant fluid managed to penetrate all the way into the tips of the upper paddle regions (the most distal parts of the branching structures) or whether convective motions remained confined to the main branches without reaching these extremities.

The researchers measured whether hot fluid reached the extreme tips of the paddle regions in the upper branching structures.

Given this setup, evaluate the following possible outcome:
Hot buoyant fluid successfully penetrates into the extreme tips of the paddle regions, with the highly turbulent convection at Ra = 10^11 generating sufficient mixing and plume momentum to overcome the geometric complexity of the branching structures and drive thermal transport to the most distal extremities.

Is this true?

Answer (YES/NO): YES